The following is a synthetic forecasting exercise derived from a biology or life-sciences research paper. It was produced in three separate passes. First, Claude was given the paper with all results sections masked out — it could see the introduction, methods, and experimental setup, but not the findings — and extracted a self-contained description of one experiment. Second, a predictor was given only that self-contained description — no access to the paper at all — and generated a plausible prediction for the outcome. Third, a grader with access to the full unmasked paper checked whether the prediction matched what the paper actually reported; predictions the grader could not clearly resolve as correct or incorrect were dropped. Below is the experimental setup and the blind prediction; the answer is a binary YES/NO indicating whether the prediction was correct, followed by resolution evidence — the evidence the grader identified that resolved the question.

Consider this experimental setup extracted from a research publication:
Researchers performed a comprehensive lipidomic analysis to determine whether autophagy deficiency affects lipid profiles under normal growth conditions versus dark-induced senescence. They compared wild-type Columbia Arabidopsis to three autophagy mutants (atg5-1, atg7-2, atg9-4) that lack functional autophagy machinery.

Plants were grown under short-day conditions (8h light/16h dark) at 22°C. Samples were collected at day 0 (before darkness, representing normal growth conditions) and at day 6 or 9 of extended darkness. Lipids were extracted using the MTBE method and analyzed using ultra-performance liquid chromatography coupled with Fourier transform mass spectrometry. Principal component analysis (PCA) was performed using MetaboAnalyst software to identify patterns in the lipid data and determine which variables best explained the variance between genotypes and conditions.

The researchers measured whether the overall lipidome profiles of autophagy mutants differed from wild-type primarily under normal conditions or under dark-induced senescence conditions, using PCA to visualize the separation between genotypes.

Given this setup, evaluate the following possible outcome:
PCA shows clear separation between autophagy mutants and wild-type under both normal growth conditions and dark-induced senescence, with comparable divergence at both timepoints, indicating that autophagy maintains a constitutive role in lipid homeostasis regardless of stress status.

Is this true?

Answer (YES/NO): NO